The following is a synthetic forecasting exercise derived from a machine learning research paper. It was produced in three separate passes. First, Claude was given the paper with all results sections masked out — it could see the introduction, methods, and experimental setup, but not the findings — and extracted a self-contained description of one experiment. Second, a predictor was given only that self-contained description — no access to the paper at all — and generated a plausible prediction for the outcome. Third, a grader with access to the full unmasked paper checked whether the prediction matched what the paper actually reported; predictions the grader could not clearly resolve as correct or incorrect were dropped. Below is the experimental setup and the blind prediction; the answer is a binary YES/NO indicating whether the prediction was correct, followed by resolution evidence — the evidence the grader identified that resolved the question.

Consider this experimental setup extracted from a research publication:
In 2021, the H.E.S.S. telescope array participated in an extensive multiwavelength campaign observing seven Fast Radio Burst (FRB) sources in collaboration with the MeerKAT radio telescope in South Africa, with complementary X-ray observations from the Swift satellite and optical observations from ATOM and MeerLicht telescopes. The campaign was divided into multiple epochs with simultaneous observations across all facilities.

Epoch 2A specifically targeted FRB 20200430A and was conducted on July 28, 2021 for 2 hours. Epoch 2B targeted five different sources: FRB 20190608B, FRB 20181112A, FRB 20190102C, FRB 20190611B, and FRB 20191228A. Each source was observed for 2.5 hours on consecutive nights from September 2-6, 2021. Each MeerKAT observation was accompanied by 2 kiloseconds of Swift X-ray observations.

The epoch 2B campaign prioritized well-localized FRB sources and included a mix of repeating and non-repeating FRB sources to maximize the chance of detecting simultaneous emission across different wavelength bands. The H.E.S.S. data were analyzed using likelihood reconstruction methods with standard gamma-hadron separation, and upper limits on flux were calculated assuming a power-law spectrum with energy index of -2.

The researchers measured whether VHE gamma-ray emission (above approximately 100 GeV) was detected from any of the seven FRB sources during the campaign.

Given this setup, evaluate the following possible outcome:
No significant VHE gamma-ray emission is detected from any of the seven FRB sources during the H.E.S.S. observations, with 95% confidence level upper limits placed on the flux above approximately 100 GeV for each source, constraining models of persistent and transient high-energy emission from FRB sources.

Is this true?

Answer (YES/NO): NO